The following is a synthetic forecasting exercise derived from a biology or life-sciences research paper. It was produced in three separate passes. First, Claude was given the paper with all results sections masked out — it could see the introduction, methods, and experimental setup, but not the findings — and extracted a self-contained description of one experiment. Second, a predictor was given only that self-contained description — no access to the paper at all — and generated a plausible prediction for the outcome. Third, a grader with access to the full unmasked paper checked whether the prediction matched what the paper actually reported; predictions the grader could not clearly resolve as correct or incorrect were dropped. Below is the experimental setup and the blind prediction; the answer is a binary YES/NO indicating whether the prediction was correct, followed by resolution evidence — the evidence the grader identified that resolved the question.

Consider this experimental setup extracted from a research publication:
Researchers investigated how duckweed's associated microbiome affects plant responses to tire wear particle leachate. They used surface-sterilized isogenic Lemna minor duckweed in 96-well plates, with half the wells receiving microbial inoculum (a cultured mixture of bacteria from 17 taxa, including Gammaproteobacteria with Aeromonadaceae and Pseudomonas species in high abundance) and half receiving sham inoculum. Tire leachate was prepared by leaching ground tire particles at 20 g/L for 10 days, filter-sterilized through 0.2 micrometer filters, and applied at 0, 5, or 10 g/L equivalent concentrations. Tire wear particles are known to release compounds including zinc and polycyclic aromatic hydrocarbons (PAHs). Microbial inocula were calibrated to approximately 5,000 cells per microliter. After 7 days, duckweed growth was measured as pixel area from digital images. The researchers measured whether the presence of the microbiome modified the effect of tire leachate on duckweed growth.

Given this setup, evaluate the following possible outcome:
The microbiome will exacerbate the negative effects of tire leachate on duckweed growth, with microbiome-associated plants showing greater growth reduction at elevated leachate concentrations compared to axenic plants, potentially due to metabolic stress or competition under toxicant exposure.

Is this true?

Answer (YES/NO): NO